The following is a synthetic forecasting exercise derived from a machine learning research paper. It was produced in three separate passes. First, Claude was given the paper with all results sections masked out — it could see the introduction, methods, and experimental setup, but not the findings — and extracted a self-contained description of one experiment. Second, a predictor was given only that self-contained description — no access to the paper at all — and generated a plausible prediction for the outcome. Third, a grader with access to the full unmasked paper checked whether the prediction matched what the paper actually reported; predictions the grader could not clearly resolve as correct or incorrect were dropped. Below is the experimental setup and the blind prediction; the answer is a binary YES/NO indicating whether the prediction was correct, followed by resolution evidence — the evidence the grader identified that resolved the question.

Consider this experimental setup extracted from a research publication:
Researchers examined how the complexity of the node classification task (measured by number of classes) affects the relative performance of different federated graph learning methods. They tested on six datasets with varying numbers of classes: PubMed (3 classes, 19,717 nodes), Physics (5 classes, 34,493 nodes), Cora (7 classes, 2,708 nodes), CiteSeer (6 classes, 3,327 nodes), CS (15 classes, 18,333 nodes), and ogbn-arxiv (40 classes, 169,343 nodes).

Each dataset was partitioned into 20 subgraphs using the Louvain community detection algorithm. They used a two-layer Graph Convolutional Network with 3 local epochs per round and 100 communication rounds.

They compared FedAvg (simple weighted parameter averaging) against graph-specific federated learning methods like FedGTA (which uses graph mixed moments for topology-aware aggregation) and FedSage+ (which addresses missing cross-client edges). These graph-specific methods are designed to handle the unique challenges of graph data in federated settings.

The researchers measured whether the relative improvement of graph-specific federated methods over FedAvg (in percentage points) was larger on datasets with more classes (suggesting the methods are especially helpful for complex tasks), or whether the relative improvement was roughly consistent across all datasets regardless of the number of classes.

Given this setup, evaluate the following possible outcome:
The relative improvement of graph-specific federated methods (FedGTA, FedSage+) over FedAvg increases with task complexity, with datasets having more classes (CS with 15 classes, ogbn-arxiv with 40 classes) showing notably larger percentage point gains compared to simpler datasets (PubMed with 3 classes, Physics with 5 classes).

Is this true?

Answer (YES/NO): NO